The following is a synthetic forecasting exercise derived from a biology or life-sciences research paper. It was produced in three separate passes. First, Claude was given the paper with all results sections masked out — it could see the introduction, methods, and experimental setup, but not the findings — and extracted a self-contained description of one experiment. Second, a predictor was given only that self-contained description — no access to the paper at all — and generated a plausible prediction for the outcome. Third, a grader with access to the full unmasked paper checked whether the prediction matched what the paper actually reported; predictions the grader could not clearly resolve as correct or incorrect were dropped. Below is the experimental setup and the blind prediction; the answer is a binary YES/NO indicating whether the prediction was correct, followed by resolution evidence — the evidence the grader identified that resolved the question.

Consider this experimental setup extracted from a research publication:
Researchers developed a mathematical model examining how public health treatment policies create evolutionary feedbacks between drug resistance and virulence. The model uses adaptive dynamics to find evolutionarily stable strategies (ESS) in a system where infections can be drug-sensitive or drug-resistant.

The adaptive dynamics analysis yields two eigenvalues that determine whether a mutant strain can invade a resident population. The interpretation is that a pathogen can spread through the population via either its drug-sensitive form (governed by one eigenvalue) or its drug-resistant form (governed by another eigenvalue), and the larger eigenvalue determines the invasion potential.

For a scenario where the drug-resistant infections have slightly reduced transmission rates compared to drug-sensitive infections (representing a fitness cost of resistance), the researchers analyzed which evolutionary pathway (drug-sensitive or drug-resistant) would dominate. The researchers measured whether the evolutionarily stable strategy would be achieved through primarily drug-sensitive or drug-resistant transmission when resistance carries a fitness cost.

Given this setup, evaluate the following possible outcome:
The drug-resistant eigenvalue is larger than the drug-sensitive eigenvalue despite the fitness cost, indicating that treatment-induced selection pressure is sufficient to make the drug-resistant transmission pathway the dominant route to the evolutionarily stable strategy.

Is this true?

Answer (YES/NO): YES